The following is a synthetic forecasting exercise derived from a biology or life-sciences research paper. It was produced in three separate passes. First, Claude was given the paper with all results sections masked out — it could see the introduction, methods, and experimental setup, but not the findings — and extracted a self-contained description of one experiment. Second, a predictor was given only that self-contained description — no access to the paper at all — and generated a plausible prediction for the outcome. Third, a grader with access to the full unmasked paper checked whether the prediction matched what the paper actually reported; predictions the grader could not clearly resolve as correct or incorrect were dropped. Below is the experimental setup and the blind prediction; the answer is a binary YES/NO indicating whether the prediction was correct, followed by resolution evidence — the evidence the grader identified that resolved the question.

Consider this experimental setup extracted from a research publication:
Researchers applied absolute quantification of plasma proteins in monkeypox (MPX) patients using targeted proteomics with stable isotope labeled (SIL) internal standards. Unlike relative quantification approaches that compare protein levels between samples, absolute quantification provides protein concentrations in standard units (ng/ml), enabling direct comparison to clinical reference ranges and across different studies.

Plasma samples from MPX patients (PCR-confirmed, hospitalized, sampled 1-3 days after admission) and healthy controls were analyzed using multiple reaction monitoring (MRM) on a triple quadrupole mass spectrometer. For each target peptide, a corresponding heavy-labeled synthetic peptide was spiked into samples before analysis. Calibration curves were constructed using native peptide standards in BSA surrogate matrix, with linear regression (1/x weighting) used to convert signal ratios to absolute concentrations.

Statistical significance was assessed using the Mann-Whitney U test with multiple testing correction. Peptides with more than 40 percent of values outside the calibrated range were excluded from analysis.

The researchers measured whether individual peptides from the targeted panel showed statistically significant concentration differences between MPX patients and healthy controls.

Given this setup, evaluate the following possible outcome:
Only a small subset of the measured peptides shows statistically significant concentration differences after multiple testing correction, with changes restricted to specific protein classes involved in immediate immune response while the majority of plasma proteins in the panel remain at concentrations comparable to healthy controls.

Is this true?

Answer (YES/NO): NO